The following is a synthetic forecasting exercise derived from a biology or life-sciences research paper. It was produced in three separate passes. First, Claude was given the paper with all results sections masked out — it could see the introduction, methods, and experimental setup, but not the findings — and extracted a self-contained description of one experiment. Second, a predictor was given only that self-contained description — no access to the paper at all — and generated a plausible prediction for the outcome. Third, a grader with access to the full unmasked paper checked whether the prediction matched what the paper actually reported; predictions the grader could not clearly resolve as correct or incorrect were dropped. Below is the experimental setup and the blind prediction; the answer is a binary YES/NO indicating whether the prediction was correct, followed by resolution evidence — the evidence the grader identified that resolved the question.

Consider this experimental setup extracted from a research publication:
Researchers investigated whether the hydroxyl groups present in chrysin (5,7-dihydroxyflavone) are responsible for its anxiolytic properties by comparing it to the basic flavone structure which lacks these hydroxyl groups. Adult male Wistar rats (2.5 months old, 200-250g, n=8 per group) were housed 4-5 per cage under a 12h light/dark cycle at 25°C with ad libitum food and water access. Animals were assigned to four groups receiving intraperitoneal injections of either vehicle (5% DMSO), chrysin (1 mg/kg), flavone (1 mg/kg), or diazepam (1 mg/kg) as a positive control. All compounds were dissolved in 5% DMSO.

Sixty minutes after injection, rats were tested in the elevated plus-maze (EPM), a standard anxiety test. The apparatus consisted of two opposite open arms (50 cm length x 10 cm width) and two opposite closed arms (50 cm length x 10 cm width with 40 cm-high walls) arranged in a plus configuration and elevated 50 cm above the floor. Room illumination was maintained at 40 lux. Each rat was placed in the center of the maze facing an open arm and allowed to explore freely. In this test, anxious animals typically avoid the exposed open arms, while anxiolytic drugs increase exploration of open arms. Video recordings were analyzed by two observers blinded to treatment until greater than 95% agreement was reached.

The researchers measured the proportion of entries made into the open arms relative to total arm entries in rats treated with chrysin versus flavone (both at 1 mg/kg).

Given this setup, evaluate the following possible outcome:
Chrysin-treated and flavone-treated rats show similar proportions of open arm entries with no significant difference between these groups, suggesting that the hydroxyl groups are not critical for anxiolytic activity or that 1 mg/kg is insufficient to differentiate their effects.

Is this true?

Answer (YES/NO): NO